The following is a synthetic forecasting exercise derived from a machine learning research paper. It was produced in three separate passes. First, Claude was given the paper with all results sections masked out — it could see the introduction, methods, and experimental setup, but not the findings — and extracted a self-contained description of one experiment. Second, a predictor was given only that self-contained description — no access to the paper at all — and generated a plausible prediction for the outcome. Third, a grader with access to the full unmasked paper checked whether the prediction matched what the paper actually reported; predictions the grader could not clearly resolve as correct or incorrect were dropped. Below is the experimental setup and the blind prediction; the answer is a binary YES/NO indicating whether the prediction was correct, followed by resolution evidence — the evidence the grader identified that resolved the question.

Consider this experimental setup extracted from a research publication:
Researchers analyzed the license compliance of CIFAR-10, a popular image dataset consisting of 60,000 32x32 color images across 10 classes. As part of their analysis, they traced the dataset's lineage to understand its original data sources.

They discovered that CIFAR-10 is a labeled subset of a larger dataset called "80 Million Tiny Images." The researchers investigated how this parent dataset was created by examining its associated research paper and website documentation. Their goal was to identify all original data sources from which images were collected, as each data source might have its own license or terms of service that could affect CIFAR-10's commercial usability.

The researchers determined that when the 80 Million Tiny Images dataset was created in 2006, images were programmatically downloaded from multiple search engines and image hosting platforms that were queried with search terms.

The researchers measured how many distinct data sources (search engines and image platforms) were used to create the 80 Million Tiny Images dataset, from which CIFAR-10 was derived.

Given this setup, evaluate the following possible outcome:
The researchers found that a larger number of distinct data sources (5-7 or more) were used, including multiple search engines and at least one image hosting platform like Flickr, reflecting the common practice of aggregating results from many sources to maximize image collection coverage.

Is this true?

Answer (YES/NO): YES